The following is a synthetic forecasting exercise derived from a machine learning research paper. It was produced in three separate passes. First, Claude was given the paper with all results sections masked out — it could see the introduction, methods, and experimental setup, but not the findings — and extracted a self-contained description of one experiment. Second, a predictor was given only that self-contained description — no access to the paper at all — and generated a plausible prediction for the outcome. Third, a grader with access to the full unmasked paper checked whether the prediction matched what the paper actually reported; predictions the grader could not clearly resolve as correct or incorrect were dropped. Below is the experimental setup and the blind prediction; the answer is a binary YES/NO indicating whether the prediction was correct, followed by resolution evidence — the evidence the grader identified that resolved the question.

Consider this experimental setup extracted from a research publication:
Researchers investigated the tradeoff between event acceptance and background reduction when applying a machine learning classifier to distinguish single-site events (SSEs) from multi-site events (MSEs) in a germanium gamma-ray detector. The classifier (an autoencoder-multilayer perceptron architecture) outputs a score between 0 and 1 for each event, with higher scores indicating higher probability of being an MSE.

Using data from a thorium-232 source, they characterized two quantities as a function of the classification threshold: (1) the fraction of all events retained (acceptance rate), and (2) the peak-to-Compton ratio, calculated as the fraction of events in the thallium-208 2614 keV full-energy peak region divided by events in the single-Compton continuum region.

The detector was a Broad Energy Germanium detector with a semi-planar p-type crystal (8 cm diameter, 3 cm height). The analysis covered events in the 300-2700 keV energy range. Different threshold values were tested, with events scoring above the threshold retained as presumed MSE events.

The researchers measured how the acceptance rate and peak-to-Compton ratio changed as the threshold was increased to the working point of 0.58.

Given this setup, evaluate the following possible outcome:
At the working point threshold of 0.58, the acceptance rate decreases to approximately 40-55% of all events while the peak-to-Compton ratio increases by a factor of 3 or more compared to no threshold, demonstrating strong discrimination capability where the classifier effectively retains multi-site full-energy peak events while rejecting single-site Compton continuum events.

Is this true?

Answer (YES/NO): NO